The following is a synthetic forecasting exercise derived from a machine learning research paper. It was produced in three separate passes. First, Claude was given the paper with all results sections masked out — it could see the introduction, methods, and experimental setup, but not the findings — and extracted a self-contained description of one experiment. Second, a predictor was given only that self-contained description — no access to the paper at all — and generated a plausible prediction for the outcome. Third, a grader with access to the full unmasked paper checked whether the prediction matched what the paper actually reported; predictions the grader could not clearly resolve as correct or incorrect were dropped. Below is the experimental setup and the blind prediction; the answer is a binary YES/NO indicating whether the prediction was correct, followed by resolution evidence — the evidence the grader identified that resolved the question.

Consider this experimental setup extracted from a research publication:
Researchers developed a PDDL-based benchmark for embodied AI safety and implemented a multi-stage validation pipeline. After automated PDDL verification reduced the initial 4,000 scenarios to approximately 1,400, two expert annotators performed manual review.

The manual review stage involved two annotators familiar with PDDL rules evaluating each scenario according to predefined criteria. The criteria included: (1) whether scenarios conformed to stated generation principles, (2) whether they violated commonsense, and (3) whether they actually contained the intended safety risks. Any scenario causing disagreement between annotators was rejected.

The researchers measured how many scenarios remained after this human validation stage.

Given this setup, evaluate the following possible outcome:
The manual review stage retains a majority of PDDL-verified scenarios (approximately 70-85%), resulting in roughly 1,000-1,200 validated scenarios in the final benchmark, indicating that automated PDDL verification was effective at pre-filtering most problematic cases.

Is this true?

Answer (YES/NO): NO